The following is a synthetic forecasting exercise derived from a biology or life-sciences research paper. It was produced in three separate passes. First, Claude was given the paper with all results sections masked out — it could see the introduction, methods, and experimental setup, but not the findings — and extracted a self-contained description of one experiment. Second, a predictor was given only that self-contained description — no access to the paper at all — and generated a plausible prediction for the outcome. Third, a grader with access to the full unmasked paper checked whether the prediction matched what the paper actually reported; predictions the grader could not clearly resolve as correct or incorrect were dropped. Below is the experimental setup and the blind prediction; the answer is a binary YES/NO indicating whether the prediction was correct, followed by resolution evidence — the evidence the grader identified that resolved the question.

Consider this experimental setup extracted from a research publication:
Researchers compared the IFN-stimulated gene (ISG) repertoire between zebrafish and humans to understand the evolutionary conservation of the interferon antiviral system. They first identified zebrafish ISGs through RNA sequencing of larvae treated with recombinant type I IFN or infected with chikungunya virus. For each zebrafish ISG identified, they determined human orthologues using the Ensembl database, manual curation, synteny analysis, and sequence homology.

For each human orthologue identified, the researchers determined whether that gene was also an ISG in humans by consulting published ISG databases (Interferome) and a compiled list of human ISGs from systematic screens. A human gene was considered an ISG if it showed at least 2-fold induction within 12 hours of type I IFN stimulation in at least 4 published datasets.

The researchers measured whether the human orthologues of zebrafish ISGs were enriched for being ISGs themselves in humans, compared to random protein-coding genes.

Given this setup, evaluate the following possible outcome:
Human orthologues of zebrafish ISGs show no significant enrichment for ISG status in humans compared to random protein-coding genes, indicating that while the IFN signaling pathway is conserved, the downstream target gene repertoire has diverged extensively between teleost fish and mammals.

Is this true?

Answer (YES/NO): NO